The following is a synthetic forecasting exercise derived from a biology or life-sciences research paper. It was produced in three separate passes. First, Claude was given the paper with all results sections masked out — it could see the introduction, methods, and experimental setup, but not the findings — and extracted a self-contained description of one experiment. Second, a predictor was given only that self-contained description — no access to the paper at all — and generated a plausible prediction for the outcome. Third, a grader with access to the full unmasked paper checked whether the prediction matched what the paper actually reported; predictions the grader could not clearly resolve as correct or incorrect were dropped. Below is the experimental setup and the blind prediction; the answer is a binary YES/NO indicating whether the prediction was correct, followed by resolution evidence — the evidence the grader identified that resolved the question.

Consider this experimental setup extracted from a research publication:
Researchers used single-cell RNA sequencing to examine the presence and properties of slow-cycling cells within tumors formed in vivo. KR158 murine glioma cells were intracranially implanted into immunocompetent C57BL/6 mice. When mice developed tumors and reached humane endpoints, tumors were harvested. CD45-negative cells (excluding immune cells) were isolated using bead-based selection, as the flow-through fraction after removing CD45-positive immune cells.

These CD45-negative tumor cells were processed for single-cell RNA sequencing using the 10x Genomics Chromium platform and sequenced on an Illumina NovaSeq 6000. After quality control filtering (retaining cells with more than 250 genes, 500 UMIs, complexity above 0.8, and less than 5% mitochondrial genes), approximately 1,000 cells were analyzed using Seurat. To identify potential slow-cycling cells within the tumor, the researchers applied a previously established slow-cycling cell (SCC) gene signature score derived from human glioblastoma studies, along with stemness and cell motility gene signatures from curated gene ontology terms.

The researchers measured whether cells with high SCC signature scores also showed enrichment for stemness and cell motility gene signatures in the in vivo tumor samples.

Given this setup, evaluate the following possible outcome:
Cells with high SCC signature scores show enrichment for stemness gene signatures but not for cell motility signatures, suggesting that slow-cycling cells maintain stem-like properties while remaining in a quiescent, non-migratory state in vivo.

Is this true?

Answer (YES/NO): NO